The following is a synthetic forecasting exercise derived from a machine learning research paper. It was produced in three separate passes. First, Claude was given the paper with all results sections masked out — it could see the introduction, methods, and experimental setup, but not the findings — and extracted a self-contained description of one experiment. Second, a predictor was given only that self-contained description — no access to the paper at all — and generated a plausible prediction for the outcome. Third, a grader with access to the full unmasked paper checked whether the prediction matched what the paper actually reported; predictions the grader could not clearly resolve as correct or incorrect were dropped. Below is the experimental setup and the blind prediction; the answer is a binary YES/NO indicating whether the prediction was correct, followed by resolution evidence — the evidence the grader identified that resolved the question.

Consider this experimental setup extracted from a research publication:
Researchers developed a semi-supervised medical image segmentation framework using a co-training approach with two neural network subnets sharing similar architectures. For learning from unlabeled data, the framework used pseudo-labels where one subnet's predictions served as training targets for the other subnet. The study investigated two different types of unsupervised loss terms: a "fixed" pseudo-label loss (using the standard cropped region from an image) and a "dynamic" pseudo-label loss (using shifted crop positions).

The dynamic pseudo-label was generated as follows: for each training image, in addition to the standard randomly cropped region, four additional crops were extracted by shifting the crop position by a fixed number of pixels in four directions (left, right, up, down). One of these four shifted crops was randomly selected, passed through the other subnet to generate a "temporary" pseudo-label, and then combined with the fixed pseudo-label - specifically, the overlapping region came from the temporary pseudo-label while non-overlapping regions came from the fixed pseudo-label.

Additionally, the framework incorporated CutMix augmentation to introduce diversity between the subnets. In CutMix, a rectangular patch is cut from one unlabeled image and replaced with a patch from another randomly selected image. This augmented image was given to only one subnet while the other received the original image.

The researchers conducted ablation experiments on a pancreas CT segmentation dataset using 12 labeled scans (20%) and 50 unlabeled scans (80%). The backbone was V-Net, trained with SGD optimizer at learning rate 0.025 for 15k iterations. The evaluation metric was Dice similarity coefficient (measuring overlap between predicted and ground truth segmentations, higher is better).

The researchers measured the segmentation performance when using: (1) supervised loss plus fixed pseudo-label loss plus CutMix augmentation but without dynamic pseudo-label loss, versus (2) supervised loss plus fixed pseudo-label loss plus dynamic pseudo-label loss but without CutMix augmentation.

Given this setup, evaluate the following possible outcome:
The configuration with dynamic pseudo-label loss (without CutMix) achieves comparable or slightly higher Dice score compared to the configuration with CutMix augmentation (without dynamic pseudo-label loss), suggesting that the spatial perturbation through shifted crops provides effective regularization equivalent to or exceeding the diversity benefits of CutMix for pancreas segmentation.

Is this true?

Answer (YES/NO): YES